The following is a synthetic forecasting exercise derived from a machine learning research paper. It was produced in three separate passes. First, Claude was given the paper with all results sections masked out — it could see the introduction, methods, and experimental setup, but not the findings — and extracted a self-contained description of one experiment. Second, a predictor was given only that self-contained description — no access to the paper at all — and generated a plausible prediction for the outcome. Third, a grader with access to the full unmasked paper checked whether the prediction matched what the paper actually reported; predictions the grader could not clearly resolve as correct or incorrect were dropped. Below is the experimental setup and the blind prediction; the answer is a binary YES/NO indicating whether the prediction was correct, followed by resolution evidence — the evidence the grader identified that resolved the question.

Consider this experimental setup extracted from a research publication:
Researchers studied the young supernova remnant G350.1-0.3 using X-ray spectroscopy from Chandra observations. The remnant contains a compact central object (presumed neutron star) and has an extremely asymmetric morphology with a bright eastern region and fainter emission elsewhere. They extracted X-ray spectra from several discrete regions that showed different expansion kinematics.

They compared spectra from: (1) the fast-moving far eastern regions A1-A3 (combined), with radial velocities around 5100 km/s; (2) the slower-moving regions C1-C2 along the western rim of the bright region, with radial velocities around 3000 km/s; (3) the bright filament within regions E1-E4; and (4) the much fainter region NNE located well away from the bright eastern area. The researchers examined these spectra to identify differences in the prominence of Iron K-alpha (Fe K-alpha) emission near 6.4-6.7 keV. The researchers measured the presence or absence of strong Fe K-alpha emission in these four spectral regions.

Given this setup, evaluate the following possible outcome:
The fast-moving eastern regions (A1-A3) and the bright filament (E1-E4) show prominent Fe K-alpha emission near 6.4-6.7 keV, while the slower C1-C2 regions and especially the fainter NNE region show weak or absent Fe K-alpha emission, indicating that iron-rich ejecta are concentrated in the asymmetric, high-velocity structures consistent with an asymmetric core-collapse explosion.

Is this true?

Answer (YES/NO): NO